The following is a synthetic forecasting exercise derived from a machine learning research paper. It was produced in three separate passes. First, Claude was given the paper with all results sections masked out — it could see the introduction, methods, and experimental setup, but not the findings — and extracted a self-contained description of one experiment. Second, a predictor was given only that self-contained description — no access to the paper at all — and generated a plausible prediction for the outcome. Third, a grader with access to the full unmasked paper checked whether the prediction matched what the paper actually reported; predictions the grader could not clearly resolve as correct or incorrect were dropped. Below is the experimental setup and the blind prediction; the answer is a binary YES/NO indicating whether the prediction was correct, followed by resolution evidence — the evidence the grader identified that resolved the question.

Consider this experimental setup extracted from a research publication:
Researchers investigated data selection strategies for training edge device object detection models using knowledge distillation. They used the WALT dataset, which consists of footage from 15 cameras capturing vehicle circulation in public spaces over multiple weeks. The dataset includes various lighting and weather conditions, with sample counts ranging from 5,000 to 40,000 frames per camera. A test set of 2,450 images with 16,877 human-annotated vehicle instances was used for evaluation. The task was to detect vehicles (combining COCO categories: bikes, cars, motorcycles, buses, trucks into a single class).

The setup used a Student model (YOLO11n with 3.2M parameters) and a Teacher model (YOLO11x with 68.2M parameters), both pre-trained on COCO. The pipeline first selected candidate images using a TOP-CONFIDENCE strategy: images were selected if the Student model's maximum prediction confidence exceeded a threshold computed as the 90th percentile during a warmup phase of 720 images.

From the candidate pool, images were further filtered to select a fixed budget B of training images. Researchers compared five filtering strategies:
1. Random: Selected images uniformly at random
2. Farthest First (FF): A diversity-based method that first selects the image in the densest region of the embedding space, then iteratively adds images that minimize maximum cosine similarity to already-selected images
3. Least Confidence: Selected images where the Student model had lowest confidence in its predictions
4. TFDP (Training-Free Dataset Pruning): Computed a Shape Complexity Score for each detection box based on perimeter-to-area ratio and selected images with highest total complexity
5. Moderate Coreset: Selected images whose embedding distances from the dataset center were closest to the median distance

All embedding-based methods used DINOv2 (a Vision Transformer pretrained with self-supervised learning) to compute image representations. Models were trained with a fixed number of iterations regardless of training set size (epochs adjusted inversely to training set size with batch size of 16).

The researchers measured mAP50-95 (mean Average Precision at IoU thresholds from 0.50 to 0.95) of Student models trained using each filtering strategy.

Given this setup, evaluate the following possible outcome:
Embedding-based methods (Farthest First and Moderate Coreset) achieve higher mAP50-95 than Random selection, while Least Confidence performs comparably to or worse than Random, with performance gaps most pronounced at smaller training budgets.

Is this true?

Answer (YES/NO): NO